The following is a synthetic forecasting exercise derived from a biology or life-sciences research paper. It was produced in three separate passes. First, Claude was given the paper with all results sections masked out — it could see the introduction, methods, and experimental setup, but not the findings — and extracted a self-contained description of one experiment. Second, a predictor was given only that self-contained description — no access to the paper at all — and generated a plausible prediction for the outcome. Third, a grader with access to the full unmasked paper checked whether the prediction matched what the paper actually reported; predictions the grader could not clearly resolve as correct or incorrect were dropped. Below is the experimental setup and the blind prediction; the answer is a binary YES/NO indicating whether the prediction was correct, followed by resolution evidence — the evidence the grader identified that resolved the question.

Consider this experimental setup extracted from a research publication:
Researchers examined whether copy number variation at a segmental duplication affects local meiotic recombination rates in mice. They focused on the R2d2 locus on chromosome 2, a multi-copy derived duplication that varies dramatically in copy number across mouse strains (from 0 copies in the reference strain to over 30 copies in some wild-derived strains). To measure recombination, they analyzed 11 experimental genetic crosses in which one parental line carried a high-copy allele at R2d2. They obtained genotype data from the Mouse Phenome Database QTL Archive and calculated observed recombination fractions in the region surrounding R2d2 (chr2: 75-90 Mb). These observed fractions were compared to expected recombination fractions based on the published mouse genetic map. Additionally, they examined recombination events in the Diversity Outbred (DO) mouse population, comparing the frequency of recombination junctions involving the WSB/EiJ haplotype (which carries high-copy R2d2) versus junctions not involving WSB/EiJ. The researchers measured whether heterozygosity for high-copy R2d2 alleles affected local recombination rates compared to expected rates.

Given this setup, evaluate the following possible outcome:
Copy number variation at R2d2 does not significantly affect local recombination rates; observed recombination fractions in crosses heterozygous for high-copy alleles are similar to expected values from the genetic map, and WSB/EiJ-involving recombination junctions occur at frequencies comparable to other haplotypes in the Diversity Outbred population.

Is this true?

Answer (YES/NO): NO